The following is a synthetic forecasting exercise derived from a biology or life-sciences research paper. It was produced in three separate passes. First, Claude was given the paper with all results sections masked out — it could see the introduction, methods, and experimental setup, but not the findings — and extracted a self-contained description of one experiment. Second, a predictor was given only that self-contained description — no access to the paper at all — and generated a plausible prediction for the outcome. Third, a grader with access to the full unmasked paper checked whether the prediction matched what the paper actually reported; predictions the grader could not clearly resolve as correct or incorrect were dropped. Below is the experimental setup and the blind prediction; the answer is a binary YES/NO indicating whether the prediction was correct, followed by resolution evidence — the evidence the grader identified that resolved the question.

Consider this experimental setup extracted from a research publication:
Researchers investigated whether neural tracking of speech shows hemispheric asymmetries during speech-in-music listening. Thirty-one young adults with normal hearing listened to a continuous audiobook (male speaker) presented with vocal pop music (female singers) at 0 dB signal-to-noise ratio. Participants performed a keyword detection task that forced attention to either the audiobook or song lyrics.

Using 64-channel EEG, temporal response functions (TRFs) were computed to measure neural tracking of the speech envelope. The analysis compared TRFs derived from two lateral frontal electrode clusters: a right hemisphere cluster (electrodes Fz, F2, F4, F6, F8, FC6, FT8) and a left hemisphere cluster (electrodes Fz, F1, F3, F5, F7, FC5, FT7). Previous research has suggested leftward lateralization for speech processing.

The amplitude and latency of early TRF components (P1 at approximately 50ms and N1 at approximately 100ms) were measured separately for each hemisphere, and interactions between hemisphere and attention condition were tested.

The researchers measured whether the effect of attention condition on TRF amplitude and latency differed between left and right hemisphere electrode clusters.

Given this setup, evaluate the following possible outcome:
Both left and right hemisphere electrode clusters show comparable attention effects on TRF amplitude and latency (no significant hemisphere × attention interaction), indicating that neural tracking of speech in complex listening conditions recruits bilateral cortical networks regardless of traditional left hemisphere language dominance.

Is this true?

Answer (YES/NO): YES